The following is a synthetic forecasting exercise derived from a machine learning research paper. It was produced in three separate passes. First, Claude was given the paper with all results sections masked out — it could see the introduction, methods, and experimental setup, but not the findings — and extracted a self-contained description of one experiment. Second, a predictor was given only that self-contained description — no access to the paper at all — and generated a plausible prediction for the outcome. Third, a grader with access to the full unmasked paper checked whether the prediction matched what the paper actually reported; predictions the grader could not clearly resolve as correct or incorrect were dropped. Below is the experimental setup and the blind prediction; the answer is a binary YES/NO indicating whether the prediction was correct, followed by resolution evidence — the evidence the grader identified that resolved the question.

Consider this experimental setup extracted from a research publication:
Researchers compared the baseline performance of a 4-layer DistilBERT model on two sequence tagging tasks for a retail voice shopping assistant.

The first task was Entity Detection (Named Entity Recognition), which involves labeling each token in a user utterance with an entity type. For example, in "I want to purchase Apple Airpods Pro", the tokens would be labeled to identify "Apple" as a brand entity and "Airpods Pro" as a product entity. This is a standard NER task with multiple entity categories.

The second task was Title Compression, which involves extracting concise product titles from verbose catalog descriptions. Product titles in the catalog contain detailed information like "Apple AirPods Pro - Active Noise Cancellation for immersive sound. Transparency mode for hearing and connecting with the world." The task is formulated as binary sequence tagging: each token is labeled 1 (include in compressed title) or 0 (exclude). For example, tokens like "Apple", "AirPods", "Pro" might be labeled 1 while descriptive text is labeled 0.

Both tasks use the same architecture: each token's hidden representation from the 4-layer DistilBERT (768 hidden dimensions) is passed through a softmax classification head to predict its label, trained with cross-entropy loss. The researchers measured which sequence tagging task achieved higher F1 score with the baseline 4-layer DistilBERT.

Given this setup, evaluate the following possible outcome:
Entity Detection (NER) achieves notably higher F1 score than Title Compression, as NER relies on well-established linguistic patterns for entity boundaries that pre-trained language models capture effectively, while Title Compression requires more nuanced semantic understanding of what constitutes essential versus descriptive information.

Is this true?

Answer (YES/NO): YES